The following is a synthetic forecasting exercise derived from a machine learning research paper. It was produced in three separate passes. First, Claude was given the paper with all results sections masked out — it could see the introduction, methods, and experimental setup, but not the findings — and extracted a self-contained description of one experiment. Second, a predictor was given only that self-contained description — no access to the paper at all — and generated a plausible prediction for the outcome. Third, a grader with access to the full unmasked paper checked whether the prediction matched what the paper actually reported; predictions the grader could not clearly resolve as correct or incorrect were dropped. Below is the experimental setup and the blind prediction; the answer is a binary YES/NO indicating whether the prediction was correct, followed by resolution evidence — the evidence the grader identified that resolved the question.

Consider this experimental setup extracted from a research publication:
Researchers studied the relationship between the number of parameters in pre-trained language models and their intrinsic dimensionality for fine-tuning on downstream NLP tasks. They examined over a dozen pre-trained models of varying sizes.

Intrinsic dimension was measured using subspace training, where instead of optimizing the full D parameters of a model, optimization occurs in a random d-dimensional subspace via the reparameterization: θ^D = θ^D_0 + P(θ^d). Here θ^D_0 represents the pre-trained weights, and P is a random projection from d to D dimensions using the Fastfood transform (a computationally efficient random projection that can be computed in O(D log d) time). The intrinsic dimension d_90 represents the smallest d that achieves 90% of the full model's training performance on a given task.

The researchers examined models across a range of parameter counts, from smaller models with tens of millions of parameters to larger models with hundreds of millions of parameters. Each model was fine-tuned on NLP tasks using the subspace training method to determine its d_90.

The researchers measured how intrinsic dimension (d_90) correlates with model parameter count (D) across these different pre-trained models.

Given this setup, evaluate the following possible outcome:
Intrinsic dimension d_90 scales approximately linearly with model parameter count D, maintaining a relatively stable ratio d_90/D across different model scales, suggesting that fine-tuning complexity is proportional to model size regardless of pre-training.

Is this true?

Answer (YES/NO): NO